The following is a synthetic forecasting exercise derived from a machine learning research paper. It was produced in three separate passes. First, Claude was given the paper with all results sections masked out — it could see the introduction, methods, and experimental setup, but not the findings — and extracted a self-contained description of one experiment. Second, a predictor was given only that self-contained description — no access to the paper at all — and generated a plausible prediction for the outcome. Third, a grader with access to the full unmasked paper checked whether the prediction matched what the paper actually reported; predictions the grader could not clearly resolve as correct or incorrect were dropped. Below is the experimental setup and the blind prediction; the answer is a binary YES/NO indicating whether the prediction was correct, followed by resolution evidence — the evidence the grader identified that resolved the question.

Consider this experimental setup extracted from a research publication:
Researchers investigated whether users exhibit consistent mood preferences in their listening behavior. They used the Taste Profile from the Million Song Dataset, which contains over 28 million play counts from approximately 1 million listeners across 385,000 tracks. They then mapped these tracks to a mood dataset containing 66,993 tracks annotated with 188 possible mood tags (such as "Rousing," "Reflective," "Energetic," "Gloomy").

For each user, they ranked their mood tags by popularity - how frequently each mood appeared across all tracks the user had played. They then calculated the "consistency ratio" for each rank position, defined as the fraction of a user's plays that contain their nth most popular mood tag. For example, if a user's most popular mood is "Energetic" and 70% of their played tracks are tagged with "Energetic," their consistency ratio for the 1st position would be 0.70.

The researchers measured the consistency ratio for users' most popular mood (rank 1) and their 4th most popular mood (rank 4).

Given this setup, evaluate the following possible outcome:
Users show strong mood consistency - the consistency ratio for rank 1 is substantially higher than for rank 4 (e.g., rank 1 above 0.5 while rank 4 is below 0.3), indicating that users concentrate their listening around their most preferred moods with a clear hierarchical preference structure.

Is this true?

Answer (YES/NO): NO